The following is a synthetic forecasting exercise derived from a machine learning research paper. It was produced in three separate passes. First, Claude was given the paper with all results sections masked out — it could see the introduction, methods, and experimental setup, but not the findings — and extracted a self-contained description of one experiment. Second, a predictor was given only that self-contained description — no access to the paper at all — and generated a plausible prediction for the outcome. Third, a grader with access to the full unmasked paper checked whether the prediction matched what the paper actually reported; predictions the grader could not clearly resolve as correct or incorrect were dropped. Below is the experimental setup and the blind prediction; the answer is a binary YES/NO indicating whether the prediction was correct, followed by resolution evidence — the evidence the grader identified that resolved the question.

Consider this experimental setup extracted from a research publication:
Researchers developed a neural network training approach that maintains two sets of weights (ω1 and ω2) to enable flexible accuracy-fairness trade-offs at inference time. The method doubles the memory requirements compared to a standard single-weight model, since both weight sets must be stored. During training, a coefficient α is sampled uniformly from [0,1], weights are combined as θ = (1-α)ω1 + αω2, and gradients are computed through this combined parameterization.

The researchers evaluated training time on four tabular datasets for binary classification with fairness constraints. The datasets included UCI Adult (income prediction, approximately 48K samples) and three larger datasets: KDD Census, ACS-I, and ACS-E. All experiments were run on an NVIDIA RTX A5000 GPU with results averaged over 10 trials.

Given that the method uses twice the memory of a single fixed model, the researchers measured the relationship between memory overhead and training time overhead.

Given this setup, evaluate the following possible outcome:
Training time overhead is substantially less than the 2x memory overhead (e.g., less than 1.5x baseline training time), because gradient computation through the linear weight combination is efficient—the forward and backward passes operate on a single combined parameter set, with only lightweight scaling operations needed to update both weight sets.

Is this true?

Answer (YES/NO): YES